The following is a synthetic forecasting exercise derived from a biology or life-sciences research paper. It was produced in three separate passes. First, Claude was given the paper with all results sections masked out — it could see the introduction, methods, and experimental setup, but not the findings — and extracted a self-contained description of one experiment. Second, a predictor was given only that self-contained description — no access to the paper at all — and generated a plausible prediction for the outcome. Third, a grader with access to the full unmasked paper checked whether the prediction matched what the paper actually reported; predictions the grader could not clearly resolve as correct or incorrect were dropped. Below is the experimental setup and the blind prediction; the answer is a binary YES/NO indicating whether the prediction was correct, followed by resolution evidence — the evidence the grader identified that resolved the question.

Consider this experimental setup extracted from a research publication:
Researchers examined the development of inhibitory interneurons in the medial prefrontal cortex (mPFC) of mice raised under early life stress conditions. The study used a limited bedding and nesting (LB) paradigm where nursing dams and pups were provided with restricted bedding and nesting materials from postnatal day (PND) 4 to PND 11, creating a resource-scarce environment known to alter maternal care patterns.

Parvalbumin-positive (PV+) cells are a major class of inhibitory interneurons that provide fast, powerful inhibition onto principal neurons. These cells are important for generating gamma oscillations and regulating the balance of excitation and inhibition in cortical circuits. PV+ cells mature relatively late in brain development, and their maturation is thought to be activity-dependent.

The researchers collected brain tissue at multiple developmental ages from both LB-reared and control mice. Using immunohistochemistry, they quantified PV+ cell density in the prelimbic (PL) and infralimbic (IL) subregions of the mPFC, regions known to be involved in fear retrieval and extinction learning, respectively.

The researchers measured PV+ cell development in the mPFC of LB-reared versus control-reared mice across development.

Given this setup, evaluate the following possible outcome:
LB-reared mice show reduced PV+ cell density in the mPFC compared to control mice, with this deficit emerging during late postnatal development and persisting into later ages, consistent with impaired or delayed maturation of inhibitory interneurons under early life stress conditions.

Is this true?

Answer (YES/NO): NO